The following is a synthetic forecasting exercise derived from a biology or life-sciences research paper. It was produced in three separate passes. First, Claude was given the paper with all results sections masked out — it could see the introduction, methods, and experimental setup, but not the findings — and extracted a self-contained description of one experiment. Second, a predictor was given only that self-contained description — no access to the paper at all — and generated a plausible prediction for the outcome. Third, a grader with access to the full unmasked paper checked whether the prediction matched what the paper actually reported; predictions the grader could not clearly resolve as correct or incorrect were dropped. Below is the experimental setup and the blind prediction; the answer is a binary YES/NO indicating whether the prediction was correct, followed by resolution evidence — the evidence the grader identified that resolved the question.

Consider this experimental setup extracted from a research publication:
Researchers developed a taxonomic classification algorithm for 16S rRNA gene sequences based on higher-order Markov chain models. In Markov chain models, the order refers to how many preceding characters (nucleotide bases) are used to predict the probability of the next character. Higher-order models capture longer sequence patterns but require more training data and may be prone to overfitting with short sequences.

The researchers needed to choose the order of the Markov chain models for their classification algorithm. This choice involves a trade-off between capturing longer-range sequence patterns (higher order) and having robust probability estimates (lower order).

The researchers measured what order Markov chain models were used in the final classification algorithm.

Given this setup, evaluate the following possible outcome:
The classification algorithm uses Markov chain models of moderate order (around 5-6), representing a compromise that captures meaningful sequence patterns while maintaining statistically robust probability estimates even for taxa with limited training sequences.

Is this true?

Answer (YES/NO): NO